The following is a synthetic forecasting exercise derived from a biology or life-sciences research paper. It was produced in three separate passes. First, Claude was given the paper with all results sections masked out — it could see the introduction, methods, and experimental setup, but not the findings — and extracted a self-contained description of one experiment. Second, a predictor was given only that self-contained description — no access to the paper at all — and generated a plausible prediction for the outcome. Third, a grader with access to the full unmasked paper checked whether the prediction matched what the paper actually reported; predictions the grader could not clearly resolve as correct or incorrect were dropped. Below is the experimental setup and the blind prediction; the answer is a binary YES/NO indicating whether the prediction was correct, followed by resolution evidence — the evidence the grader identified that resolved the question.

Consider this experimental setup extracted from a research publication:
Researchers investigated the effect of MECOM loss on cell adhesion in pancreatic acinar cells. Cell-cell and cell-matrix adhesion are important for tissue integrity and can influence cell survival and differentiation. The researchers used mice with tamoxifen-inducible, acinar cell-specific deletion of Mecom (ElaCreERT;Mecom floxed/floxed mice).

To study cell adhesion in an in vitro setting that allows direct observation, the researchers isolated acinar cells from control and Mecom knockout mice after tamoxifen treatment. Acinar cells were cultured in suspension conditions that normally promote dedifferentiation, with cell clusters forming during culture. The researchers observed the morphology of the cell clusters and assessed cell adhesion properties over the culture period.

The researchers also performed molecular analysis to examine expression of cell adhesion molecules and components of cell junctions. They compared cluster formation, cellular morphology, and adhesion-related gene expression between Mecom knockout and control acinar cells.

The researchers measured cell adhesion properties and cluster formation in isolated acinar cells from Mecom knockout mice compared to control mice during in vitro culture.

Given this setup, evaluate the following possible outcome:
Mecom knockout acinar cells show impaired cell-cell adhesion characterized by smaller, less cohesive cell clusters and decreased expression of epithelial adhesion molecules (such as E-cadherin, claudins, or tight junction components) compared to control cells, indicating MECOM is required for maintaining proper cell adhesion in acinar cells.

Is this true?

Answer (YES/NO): NO